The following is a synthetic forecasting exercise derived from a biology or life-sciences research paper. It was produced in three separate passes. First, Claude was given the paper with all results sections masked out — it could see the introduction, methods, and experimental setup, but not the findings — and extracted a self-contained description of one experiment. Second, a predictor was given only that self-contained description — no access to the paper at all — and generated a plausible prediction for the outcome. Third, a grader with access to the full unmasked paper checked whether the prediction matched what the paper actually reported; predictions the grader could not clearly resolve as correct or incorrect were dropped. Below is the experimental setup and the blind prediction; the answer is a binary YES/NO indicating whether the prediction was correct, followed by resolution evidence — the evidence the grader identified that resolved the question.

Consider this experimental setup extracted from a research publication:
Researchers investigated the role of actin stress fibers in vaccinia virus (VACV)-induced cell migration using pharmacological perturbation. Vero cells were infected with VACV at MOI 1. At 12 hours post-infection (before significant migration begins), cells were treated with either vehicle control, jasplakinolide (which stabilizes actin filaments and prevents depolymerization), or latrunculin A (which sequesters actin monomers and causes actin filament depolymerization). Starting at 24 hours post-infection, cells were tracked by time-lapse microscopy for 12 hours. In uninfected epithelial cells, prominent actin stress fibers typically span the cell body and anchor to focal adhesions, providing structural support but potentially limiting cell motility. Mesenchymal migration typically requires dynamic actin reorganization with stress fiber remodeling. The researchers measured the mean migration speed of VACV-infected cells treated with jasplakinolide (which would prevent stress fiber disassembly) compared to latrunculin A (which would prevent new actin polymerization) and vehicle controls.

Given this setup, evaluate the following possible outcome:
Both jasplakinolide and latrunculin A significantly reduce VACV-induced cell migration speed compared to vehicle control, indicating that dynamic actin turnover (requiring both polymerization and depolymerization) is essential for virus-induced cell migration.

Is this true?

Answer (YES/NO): YES